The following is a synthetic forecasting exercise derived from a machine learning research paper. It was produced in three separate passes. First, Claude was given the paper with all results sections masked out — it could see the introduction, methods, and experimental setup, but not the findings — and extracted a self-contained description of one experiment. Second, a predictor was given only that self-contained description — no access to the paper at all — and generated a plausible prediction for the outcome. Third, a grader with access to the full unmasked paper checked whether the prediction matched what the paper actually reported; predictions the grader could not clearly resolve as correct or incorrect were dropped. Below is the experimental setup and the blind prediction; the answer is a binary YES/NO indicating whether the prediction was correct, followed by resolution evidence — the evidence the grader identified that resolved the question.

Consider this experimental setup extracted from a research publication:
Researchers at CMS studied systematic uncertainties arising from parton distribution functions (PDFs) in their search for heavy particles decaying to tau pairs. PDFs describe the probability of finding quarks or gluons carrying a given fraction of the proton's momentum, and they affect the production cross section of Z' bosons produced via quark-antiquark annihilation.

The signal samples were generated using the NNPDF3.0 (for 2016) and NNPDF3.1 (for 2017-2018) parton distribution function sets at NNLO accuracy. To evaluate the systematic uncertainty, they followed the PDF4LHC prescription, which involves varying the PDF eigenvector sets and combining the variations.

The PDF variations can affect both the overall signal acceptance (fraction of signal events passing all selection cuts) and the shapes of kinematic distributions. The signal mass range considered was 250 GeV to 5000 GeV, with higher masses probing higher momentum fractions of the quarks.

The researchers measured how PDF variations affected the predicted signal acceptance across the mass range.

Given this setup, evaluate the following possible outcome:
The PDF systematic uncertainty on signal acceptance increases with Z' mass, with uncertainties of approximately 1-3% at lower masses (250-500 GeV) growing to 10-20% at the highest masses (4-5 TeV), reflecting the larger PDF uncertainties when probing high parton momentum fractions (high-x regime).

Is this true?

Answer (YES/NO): NO